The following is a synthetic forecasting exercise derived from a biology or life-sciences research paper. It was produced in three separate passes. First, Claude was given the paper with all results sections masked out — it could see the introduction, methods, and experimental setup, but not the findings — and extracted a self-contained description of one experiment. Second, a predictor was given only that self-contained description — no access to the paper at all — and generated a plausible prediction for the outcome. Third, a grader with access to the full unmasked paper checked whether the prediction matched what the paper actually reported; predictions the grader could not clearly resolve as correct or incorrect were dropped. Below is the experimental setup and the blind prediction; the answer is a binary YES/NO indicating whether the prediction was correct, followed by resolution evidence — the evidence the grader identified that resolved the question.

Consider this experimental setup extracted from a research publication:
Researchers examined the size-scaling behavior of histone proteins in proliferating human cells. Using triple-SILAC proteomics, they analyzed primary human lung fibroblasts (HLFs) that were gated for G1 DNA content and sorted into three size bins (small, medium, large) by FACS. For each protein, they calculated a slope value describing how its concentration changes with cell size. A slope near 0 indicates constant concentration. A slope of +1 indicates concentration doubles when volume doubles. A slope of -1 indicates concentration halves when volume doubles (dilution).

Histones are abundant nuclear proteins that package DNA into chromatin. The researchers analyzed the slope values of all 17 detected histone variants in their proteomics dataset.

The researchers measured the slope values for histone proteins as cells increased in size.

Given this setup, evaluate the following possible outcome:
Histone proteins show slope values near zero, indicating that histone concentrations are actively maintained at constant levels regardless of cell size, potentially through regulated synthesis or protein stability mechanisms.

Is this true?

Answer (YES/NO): NO